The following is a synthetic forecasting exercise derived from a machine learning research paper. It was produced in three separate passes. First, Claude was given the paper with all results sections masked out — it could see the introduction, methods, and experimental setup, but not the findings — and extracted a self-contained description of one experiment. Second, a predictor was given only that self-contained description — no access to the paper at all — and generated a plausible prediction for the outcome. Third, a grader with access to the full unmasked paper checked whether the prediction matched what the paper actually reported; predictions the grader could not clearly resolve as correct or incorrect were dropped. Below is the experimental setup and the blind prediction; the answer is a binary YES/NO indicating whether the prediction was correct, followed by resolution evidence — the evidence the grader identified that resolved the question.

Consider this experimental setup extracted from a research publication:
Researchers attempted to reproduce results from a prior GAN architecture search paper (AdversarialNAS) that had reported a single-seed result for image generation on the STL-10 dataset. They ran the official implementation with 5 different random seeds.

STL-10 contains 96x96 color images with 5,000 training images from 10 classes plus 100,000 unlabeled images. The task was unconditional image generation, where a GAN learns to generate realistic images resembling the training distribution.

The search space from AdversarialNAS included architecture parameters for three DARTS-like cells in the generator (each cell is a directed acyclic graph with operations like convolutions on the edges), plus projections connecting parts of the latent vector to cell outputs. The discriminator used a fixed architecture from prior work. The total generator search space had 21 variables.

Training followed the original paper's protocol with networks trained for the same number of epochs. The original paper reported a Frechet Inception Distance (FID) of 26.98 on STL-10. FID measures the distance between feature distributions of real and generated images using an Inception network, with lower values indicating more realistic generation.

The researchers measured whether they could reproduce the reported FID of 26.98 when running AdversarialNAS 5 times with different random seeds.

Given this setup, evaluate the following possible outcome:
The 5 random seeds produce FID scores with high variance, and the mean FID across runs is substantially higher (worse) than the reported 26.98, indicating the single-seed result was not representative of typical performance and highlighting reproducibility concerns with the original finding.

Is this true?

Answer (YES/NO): YES